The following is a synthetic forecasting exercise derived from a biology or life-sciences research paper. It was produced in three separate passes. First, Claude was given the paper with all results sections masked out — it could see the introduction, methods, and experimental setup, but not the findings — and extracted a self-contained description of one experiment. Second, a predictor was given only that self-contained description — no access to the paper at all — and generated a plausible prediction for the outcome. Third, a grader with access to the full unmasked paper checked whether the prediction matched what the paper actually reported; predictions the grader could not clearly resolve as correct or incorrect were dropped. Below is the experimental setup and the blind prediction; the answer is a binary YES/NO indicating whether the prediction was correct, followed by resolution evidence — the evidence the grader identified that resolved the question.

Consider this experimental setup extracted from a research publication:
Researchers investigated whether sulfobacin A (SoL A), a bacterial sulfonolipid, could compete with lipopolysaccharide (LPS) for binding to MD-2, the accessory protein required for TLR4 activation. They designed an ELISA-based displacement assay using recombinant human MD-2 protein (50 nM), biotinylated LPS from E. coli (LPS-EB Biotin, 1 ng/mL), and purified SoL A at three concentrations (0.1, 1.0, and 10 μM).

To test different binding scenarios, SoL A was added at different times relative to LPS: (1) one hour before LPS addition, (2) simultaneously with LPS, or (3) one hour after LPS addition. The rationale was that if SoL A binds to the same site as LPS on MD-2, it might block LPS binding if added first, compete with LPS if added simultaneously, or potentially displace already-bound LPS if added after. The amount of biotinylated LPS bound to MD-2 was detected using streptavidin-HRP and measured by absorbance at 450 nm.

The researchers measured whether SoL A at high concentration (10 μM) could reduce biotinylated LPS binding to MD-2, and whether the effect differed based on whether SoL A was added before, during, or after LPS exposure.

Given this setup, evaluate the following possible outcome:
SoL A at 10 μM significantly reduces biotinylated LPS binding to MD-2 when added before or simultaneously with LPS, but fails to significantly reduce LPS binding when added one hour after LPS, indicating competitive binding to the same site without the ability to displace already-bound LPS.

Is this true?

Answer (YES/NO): NO